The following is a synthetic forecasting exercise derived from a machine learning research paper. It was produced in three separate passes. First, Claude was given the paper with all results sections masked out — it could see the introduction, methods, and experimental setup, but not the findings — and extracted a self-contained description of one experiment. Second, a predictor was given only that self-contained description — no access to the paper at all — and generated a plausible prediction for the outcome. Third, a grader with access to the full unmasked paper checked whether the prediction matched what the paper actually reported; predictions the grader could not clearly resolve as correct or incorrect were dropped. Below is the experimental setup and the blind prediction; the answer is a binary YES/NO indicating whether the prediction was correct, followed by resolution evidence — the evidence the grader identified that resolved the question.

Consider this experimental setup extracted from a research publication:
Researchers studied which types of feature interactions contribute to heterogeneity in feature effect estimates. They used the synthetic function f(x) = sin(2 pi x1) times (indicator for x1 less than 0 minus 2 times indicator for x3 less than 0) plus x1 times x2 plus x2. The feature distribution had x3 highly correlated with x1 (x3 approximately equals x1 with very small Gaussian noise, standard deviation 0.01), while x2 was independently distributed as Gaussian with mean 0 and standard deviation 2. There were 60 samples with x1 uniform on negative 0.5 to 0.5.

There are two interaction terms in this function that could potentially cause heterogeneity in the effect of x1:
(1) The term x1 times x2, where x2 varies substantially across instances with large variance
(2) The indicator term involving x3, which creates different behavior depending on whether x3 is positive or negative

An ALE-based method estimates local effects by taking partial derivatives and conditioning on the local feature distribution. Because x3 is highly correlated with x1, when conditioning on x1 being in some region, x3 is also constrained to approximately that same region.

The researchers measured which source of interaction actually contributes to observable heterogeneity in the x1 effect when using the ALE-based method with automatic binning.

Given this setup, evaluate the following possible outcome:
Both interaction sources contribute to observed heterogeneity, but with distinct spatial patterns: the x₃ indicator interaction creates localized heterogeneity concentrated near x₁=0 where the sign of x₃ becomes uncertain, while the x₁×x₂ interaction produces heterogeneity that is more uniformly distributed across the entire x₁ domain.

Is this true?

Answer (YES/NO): NO